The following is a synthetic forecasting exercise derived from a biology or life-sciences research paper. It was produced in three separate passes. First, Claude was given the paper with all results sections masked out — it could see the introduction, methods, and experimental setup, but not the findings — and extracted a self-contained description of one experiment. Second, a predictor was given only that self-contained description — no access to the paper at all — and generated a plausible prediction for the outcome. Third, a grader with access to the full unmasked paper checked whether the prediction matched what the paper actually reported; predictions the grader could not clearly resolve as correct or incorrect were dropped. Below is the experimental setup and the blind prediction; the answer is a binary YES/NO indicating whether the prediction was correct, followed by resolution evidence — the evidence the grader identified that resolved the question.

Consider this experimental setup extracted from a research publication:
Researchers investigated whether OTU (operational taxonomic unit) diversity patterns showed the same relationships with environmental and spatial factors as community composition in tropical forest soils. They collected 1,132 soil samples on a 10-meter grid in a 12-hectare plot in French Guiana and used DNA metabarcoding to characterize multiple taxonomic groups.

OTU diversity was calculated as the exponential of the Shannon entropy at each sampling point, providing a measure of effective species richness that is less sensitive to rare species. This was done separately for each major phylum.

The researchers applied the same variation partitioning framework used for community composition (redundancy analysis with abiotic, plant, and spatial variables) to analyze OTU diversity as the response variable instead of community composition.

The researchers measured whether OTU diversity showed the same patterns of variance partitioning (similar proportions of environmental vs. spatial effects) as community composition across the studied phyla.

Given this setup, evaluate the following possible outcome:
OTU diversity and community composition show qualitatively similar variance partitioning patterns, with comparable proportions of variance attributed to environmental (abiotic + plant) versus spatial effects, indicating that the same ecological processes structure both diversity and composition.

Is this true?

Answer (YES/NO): YES